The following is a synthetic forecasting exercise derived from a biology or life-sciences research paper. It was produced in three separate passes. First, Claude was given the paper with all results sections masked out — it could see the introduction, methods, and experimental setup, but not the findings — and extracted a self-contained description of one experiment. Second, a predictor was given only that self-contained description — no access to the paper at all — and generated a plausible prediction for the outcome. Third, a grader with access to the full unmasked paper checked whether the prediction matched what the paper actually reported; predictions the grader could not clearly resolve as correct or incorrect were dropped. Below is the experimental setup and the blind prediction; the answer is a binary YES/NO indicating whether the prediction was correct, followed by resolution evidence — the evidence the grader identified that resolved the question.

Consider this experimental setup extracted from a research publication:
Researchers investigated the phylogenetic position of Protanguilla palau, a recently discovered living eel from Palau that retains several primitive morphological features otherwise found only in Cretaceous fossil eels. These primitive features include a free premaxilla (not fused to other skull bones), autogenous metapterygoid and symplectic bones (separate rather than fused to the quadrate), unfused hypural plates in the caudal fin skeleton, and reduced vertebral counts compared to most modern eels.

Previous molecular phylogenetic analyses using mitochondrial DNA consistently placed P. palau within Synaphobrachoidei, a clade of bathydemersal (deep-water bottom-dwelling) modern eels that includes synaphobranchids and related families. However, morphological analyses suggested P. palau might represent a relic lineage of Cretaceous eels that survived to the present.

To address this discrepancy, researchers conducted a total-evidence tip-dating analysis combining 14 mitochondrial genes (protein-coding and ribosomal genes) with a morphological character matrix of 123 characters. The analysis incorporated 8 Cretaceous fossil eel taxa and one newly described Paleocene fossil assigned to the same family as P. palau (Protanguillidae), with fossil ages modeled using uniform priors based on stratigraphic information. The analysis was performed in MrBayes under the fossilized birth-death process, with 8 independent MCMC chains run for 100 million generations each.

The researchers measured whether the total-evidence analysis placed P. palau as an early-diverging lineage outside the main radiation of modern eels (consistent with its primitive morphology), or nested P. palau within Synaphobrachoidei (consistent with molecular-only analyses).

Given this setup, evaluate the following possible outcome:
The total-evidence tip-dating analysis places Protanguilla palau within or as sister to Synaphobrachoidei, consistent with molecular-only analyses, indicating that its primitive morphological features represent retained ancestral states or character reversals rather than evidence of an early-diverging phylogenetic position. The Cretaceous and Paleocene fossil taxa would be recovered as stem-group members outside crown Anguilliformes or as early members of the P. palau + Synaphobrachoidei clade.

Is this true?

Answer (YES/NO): NO